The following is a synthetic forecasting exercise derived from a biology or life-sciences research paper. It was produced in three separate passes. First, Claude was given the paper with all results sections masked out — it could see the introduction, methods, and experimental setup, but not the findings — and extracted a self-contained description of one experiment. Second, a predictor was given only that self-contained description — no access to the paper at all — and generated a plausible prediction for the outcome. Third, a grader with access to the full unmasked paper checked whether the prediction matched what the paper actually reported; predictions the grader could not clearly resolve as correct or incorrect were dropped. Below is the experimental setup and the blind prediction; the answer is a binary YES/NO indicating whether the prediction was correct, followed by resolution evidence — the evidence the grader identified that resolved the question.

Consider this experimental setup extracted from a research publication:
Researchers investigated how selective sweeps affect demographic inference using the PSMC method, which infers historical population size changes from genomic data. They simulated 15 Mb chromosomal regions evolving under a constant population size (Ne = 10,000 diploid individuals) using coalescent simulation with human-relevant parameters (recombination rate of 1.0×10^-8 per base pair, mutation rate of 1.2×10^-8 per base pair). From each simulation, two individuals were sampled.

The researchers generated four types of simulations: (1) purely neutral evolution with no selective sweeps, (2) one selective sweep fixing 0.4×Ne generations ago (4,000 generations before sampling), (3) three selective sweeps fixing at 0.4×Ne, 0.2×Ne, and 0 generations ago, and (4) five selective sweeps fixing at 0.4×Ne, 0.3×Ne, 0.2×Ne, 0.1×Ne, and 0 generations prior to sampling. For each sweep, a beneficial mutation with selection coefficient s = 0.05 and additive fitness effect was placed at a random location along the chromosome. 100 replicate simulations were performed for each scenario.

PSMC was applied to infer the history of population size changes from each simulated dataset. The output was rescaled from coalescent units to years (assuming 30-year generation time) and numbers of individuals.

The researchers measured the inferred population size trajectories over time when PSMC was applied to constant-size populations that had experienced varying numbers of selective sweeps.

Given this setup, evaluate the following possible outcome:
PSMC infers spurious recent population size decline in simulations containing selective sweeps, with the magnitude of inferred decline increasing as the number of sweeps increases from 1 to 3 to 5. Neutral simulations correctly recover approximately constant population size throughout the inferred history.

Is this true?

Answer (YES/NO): YES